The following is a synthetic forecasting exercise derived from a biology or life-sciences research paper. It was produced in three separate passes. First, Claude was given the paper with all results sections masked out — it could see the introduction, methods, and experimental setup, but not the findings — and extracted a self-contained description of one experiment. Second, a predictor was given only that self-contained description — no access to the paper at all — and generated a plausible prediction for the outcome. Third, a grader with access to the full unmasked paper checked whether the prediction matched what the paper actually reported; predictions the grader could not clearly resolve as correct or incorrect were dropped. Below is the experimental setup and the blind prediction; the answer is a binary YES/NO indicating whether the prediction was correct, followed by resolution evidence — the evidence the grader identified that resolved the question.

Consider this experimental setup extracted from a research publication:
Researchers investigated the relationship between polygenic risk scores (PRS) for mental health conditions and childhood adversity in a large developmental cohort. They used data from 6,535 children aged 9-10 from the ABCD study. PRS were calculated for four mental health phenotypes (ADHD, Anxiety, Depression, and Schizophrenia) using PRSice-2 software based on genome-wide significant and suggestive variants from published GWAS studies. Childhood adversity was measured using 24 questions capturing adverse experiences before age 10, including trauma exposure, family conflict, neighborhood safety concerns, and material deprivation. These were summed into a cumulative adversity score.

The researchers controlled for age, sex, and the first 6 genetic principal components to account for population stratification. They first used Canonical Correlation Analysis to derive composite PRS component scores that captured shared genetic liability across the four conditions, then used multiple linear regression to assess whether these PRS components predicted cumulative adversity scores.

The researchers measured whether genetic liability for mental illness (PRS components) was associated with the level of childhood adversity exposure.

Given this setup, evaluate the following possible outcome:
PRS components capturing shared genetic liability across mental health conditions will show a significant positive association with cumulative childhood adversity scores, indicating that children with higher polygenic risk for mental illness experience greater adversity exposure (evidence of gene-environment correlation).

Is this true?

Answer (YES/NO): YES